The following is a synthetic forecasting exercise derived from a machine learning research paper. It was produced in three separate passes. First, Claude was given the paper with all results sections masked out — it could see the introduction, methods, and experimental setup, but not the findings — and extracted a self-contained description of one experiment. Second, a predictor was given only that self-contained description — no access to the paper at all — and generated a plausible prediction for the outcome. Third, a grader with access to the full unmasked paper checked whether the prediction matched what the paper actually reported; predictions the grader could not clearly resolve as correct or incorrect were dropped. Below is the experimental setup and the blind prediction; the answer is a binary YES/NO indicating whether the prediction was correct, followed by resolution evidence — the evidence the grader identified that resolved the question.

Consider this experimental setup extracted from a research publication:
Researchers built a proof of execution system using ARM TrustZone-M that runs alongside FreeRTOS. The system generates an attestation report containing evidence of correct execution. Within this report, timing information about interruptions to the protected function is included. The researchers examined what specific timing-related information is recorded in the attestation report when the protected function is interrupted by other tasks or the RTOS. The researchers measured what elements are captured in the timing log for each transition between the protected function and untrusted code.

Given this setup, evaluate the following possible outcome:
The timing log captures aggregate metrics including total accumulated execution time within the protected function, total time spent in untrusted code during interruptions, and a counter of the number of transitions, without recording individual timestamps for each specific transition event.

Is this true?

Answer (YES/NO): NO